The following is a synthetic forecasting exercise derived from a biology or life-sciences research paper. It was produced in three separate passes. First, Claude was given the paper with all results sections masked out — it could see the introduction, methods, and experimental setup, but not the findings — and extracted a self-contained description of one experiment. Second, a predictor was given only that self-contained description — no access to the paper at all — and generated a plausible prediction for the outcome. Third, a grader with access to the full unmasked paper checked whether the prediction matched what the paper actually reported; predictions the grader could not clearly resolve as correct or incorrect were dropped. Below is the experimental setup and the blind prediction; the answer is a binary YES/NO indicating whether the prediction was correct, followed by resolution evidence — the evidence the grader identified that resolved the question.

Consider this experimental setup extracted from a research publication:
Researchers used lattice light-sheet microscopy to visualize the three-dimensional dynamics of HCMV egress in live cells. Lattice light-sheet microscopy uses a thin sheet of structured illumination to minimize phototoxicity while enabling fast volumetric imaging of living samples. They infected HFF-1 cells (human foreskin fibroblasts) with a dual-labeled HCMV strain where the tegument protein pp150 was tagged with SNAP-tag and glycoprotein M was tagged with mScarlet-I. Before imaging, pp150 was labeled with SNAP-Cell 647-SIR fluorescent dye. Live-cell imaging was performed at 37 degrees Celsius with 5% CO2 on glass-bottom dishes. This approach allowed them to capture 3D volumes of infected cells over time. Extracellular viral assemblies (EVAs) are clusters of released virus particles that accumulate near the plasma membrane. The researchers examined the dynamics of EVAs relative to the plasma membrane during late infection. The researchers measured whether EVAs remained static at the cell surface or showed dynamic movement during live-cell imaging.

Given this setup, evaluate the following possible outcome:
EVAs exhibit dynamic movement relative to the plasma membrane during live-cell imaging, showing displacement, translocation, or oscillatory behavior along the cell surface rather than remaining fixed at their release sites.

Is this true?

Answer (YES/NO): NO